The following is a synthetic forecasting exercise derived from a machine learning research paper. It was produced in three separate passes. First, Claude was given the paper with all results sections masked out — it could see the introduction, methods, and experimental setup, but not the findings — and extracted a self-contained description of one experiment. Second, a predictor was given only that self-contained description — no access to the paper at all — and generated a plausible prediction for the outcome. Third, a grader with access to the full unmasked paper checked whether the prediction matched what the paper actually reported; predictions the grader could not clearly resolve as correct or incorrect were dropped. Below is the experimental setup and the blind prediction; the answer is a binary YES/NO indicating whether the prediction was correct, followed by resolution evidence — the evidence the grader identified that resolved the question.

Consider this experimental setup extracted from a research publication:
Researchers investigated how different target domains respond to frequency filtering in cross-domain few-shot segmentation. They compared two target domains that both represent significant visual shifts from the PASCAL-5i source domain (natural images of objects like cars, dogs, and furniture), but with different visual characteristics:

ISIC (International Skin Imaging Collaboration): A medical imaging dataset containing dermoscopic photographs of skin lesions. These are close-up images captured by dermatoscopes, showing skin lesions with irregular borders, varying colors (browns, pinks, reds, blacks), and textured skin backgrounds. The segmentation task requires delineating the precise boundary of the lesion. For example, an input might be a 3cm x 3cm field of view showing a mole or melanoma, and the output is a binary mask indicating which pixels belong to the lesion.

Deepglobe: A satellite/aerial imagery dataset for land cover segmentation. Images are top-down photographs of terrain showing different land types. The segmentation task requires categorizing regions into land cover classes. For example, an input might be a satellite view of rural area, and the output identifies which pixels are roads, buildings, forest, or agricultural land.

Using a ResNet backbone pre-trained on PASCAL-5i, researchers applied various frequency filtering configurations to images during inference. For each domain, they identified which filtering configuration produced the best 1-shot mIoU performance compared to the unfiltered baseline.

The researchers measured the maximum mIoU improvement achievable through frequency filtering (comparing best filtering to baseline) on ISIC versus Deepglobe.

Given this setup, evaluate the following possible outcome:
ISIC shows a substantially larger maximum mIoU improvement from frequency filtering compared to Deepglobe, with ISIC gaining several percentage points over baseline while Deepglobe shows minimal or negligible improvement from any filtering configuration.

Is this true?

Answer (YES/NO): NO